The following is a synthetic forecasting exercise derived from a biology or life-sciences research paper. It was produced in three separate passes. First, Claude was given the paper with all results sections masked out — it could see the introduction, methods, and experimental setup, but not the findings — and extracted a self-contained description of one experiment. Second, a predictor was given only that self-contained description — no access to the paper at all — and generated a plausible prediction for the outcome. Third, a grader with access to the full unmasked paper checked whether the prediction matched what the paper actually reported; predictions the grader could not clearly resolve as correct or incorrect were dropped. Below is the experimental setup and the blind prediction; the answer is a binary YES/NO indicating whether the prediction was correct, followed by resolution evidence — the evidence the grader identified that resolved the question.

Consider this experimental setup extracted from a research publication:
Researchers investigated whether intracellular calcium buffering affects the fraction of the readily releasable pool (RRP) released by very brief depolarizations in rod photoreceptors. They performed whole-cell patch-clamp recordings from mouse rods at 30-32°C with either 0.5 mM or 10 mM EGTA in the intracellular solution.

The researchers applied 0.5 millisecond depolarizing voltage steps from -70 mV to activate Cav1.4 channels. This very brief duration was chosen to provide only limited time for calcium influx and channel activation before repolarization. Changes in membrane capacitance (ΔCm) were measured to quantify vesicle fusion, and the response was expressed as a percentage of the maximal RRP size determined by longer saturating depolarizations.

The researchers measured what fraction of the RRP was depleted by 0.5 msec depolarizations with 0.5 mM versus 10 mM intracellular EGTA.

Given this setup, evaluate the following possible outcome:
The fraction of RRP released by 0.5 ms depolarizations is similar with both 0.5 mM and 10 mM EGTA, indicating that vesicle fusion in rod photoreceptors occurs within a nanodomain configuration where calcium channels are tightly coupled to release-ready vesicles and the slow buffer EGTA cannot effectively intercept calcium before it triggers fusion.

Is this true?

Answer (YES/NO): NO